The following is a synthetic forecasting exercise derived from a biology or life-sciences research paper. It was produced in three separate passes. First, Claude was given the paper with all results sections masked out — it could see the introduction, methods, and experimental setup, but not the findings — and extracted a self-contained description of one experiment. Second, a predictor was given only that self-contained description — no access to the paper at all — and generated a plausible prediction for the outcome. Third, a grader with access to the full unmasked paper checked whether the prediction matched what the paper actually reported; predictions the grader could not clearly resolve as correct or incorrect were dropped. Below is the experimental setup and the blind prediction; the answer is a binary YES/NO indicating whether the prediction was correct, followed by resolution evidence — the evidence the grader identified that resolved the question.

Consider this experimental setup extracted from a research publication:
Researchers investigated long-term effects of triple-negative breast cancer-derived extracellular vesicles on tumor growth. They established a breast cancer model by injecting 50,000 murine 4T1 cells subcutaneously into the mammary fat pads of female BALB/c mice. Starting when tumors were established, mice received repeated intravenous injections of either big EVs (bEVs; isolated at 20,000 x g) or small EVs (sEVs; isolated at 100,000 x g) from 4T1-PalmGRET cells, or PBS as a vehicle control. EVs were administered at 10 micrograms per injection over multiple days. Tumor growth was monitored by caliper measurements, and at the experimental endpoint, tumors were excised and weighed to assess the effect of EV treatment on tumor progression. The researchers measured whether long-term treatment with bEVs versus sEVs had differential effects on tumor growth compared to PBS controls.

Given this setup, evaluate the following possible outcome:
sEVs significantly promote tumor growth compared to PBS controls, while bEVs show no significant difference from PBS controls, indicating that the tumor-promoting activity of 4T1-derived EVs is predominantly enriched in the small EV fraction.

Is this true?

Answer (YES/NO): NO